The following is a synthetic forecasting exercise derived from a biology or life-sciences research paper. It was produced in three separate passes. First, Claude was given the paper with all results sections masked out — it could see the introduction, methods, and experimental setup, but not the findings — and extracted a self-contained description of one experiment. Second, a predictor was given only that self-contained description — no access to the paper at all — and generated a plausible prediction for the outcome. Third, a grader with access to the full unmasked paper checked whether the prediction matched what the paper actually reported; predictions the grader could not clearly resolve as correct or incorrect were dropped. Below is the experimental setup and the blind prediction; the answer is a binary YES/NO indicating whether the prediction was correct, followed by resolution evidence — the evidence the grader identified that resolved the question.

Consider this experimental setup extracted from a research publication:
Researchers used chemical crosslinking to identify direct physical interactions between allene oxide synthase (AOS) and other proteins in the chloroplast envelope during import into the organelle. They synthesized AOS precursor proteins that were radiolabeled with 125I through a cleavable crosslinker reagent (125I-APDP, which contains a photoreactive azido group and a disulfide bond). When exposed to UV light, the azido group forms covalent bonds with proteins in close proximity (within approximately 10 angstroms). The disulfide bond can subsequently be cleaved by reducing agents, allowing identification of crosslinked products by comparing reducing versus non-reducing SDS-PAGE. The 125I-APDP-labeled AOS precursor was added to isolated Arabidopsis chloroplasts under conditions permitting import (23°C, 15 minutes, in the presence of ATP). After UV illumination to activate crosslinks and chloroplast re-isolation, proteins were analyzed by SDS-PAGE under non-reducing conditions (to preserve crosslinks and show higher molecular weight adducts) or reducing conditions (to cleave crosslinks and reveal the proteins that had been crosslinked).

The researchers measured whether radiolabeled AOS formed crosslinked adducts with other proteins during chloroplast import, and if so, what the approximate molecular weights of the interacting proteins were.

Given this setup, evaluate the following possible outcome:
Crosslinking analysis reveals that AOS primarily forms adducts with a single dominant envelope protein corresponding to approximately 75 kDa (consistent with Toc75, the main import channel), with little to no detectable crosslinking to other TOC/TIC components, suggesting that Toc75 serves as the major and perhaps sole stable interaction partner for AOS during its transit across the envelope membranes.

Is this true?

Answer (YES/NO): NO